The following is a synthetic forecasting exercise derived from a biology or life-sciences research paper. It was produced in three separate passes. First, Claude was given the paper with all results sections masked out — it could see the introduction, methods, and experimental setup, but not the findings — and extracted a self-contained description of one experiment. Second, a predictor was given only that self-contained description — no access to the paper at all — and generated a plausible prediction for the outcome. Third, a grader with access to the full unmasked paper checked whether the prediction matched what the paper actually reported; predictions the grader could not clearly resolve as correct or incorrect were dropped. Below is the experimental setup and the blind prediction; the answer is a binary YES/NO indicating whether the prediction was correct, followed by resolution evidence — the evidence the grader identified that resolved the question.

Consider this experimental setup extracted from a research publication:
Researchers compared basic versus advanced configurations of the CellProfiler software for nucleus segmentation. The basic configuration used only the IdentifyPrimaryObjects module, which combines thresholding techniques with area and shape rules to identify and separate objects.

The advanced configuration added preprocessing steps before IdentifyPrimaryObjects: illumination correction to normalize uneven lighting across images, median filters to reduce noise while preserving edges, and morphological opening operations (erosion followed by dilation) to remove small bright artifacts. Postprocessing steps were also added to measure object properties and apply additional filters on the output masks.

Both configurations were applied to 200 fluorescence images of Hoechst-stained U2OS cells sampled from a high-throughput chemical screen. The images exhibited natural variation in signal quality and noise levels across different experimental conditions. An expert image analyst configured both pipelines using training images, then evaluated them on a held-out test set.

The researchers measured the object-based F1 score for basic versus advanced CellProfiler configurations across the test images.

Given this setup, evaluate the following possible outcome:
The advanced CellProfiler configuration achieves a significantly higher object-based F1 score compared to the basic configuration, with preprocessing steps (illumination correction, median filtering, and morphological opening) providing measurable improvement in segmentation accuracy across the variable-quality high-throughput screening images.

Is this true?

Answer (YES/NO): NO